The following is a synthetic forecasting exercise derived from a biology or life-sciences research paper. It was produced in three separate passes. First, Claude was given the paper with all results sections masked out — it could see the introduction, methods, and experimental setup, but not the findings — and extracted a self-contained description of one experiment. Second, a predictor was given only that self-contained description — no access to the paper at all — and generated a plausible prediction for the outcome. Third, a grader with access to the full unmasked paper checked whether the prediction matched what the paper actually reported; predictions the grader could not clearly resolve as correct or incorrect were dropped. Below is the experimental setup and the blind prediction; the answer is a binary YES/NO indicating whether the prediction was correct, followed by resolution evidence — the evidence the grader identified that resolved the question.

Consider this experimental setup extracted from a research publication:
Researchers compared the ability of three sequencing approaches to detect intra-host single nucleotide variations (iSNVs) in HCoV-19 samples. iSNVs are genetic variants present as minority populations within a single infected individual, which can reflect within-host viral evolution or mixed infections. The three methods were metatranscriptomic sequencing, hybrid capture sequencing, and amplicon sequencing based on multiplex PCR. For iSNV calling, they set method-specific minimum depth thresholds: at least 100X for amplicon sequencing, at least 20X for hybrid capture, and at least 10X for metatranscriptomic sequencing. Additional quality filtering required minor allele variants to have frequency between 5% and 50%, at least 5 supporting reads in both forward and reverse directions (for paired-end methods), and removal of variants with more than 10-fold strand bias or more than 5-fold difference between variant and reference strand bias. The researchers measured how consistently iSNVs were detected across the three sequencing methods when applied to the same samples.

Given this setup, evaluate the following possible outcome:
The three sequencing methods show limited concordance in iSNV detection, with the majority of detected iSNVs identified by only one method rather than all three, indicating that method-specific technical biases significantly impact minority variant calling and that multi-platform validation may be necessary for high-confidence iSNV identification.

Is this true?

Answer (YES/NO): NO